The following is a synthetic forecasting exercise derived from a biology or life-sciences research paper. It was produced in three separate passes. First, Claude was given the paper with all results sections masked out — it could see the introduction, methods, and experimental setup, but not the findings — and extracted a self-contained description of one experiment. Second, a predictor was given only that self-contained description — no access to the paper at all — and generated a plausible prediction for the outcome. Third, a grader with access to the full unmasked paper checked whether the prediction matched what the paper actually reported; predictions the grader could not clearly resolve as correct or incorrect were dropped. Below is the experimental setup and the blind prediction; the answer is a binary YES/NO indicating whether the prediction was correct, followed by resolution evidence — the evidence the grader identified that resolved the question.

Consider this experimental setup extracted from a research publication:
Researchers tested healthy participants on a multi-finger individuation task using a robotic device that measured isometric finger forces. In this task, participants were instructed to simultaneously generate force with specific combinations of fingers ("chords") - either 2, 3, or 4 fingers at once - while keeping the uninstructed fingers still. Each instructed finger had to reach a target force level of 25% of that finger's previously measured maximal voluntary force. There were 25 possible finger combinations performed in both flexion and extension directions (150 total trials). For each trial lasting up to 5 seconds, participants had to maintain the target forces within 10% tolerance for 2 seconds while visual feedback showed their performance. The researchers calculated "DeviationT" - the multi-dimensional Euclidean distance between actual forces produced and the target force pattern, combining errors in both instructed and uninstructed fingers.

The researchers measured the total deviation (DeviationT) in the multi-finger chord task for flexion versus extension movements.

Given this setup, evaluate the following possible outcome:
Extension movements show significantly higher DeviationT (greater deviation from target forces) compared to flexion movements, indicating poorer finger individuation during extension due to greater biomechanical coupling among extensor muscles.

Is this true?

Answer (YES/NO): NO